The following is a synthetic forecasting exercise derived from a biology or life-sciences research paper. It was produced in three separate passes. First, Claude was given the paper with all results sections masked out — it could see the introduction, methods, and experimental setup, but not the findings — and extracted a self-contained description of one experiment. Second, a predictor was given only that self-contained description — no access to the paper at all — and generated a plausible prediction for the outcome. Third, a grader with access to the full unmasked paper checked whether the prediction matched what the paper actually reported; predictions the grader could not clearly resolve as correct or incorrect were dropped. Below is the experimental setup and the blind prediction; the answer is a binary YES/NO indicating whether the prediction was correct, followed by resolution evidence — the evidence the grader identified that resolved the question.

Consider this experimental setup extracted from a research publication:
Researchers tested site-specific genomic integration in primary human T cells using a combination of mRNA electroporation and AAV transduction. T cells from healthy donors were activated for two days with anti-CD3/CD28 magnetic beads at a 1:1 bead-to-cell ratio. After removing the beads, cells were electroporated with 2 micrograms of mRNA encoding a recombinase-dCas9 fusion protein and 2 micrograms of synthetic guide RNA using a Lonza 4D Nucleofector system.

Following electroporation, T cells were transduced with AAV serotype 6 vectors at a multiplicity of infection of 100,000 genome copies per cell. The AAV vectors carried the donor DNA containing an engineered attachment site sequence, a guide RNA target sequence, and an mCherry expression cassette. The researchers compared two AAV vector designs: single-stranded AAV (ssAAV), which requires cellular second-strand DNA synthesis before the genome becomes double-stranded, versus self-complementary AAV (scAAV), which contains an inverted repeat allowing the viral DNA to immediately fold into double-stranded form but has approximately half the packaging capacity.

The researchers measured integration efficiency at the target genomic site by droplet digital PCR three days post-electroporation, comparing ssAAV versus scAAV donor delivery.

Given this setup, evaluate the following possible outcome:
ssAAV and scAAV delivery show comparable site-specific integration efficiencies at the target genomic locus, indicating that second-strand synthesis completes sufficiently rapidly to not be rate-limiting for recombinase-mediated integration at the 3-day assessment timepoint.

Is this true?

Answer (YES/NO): NO